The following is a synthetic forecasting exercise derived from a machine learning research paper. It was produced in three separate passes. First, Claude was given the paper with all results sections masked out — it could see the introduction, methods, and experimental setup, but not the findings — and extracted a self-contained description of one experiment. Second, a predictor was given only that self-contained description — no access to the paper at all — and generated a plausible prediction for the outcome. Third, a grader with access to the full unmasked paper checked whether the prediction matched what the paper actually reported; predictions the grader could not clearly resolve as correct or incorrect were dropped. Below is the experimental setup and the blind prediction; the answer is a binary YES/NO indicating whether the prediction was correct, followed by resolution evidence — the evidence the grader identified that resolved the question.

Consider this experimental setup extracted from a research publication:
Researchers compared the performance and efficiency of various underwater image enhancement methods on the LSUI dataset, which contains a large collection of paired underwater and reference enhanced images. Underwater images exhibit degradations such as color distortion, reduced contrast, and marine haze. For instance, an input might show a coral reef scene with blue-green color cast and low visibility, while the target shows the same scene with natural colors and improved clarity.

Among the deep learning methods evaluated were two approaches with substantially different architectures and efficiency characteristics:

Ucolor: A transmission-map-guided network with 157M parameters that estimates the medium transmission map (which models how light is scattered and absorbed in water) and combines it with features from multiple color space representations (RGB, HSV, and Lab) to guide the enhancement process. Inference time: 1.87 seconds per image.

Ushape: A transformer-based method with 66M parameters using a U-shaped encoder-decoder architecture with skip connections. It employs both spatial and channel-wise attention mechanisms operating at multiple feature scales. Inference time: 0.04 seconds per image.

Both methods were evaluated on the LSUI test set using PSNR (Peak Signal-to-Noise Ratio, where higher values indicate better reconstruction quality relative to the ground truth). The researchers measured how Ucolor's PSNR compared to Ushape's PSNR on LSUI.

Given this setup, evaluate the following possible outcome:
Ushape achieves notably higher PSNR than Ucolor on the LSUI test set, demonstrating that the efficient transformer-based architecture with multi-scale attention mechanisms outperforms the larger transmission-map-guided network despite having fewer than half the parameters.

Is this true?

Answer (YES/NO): YES